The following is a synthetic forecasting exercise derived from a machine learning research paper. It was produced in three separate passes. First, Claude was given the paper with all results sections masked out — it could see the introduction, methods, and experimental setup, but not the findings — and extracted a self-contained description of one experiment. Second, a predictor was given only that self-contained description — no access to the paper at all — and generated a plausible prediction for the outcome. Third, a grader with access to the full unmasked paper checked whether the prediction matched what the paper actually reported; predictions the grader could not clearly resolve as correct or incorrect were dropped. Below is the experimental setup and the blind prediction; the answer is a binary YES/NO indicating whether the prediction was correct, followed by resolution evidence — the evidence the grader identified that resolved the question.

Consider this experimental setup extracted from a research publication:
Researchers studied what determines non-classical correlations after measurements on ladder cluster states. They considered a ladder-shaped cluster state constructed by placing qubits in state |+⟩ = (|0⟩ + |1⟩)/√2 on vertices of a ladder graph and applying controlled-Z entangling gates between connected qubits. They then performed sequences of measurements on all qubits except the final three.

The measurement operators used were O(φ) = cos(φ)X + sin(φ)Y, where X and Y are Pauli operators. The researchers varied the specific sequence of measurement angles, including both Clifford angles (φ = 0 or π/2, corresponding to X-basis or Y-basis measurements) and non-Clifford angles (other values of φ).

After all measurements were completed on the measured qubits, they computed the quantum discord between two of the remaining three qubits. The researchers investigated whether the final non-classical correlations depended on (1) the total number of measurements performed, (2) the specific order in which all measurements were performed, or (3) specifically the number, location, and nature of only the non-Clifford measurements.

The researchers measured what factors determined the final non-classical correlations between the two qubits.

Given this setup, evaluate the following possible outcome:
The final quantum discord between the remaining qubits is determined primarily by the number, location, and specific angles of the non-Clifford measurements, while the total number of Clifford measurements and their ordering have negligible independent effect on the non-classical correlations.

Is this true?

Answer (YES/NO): YES